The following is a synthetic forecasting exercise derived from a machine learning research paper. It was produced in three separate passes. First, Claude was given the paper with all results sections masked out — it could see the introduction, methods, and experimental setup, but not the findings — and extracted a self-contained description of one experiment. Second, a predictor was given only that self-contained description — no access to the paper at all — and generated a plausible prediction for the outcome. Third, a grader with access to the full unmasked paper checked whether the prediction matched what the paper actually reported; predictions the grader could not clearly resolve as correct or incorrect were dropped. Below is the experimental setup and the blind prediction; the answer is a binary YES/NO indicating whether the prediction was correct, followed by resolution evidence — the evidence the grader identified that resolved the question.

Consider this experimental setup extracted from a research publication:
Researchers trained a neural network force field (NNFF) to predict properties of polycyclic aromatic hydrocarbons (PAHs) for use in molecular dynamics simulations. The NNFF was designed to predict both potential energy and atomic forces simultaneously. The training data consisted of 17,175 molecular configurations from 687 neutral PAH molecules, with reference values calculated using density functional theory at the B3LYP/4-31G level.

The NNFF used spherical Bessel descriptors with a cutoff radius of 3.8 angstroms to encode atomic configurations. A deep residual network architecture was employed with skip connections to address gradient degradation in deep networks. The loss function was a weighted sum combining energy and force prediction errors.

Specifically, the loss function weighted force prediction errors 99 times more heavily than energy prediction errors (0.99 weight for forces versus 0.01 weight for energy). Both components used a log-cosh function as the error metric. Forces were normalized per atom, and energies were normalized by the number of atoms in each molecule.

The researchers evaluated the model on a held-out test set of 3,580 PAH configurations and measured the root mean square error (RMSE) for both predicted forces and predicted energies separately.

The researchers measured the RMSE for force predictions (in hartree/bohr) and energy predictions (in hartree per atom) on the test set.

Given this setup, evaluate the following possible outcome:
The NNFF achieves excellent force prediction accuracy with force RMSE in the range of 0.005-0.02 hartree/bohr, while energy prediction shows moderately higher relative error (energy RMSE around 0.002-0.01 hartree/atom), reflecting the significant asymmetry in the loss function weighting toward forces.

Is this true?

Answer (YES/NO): NO